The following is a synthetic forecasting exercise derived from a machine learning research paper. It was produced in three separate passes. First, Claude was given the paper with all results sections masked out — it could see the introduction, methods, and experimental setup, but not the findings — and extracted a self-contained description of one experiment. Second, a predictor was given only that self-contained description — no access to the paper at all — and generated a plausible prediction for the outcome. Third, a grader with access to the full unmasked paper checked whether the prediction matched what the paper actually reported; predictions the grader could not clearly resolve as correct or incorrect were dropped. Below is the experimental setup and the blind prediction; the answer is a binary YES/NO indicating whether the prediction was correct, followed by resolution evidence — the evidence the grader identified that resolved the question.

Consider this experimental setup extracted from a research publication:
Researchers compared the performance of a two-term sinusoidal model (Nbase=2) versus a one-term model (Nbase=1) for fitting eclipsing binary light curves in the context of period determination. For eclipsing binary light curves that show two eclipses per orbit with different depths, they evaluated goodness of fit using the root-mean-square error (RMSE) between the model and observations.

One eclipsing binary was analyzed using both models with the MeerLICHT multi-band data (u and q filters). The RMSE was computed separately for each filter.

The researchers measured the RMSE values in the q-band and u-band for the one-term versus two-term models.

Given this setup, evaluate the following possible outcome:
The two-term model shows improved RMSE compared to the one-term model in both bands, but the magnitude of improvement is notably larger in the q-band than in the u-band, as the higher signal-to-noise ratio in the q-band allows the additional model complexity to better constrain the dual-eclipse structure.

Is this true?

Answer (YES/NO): NO